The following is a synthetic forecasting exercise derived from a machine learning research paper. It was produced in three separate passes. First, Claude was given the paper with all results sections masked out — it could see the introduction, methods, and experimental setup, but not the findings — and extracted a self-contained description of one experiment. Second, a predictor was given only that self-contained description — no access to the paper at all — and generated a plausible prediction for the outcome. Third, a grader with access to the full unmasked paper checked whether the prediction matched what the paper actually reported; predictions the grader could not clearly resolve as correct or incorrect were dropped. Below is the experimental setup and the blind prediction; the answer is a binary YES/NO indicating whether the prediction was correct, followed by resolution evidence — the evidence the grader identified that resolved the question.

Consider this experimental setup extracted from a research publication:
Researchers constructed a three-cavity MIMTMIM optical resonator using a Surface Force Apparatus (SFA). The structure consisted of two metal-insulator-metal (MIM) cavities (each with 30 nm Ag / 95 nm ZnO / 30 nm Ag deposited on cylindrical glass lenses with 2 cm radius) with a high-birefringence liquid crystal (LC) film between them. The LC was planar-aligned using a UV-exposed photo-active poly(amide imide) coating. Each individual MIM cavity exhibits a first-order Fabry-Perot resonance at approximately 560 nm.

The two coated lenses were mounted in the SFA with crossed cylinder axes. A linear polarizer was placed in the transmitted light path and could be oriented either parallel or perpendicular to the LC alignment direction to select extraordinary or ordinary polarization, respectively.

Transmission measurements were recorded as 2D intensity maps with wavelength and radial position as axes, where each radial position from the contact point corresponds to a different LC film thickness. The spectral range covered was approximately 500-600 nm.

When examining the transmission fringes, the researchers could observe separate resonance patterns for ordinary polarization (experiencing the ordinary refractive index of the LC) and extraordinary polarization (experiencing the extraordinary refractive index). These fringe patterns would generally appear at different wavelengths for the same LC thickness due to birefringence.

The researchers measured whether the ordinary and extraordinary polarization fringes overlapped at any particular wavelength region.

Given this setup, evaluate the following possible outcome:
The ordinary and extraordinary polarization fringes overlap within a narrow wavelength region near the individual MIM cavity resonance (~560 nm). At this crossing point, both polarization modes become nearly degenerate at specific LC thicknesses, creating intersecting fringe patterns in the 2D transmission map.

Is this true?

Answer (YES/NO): YES